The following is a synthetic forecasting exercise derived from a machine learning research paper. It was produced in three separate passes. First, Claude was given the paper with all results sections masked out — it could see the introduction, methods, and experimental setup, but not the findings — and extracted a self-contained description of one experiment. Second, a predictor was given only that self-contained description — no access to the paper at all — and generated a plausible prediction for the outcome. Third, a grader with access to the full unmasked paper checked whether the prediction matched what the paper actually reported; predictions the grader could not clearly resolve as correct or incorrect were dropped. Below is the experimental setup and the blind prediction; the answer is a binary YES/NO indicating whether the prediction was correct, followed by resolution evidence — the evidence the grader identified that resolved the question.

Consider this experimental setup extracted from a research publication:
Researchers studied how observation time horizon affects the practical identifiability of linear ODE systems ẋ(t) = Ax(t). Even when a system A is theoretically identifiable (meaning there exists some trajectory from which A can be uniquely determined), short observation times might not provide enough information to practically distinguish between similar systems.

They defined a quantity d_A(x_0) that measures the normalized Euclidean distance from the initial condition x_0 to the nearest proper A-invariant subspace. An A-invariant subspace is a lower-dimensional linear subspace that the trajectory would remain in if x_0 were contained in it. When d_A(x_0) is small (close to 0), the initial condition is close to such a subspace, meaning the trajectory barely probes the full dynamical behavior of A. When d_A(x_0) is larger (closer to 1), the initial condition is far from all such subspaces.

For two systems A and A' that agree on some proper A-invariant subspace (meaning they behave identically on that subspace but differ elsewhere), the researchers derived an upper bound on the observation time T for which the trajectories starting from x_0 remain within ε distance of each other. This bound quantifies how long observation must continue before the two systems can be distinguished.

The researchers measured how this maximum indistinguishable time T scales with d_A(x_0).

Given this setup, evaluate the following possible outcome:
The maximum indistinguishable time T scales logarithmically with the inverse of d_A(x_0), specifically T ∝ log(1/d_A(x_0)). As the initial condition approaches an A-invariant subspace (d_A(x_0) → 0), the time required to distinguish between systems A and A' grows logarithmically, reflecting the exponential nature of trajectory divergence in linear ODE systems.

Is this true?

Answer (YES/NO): YES